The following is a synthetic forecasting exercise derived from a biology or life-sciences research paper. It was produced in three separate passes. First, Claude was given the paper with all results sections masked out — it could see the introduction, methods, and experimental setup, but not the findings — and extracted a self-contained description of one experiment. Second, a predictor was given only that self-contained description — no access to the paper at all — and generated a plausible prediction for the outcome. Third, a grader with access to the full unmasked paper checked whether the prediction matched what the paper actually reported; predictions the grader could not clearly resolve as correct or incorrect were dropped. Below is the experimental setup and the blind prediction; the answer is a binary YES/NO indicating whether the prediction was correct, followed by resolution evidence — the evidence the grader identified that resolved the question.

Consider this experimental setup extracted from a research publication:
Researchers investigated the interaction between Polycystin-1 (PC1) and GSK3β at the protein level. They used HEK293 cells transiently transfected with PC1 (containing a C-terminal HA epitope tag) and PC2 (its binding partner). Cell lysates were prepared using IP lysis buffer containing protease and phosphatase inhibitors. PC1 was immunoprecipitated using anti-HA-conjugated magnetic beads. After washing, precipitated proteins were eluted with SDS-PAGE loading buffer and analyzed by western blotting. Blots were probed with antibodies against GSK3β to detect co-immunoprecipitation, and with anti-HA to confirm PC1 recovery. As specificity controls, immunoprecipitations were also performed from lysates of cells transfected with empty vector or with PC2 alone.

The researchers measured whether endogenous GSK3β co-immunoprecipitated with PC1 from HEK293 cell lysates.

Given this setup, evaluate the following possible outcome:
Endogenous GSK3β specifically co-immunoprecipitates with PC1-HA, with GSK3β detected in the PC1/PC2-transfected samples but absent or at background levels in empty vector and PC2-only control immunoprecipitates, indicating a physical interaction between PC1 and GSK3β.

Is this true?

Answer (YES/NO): YES